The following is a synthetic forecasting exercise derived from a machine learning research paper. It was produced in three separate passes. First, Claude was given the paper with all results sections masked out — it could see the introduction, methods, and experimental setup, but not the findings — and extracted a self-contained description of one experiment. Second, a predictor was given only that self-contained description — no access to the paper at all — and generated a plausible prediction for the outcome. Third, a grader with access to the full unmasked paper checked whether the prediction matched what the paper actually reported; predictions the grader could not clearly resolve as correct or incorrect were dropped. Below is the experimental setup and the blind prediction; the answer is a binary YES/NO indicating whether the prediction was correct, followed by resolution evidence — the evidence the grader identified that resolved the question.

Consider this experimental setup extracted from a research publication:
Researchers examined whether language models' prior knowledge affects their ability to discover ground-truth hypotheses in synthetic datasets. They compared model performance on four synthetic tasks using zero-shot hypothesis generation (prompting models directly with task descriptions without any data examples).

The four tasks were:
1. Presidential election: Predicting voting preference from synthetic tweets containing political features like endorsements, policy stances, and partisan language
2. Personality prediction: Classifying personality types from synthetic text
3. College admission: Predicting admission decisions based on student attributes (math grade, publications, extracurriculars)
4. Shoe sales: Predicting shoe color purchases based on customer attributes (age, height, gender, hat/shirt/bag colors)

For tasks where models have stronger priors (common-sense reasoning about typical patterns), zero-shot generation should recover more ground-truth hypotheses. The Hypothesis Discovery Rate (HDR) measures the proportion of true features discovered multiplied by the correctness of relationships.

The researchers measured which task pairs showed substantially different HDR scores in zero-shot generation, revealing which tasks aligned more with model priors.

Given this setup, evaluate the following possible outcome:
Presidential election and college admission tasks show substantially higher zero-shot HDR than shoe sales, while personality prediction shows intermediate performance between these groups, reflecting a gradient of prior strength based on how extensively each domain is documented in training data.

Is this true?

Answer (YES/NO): NO